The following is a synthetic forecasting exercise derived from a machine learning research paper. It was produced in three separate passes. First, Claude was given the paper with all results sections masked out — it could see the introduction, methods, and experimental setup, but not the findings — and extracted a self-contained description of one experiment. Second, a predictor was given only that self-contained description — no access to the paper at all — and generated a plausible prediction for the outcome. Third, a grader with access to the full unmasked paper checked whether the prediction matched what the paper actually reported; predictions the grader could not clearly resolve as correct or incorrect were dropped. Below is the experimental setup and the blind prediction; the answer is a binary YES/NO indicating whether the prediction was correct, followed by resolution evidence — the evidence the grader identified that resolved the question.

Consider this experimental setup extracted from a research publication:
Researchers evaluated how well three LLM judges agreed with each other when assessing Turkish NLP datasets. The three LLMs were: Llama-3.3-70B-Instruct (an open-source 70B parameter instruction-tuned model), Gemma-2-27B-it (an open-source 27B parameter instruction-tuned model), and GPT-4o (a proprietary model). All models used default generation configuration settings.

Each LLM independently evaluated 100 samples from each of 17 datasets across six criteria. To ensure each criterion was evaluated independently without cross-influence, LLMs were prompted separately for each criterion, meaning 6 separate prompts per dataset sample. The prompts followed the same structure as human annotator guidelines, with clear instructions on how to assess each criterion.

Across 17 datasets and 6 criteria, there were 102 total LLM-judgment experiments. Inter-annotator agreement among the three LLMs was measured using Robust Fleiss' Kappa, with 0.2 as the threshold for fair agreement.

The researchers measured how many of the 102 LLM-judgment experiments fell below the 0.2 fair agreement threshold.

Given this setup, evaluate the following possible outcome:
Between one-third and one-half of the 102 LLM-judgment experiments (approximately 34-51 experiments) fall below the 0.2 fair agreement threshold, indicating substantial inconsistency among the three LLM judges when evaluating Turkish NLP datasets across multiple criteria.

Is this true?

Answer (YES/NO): NO